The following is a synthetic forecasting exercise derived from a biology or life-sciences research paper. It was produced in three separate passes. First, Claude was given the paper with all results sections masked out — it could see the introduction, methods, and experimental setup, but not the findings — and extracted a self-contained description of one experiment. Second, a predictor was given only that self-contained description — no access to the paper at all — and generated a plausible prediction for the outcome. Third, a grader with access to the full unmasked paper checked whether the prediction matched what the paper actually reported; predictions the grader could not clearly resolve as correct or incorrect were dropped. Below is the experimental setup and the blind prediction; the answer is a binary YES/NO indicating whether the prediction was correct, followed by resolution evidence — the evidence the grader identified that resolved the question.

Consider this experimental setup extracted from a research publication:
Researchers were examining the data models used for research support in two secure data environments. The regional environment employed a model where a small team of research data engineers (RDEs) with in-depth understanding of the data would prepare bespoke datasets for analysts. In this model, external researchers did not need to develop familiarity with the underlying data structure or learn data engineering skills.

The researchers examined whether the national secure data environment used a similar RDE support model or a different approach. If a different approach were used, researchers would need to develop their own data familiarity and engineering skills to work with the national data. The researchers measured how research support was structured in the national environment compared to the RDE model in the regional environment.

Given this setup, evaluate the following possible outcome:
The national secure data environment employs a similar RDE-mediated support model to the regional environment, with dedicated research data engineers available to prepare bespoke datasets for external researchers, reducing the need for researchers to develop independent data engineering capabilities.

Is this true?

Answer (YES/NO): NO